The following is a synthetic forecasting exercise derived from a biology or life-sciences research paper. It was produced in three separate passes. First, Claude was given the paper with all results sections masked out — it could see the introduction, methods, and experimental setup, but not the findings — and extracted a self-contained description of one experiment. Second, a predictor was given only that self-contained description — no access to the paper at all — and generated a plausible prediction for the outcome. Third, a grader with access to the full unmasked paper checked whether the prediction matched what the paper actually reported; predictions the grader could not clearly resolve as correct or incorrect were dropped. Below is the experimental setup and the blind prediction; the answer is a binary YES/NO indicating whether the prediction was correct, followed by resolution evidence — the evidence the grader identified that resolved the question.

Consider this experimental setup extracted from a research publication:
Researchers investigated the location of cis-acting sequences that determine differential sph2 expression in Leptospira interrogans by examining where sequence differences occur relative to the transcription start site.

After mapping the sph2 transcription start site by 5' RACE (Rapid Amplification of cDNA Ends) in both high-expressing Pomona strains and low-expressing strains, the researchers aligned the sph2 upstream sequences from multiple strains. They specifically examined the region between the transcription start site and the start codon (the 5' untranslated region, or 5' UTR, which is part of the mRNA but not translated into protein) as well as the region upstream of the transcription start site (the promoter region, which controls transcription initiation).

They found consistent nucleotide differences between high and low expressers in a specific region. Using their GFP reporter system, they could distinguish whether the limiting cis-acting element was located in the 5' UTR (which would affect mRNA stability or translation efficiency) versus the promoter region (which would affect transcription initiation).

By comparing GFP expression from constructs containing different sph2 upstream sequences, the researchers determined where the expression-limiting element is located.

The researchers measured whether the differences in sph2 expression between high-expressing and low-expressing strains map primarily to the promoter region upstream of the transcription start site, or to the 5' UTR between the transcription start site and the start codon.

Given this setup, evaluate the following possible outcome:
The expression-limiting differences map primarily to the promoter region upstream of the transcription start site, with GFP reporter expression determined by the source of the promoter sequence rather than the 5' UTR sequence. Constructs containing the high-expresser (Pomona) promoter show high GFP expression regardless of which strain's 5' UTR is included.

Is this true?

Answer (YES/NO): YES